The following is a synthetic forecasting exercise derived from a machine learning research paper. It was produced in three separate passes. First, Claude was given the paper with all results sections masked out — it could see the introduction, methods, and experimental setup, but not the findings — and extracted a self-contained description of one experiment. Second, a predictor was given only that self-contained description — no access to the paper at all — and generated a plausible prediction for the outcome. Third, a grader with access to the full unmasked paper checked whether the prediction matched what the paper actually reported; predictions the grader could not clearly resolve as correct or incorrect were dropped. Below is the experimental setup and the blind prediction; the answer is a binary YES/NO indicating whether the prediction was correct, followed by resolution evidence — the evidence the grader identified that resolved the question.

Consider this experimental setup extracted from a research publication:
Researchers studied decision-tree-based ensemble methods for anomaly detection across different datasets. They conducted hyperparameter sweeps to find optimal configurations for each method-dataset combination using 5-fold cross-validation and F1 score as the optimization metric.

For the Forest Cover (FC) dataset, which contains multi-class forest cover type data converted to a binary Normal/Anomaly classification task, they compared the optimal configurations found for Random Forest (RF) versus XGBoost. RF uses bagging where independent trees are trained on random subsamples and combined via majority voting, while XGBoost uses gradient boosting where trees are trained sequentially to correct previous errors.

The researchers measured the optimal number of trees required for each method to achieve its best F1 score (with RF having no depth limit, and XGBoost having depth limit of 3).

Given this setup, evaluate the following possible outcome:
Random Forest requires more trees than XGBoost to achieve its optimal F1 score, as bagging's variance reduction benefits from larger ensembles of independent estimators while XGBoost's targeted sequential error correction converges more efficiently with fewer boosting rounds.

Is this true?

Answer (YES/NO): NO